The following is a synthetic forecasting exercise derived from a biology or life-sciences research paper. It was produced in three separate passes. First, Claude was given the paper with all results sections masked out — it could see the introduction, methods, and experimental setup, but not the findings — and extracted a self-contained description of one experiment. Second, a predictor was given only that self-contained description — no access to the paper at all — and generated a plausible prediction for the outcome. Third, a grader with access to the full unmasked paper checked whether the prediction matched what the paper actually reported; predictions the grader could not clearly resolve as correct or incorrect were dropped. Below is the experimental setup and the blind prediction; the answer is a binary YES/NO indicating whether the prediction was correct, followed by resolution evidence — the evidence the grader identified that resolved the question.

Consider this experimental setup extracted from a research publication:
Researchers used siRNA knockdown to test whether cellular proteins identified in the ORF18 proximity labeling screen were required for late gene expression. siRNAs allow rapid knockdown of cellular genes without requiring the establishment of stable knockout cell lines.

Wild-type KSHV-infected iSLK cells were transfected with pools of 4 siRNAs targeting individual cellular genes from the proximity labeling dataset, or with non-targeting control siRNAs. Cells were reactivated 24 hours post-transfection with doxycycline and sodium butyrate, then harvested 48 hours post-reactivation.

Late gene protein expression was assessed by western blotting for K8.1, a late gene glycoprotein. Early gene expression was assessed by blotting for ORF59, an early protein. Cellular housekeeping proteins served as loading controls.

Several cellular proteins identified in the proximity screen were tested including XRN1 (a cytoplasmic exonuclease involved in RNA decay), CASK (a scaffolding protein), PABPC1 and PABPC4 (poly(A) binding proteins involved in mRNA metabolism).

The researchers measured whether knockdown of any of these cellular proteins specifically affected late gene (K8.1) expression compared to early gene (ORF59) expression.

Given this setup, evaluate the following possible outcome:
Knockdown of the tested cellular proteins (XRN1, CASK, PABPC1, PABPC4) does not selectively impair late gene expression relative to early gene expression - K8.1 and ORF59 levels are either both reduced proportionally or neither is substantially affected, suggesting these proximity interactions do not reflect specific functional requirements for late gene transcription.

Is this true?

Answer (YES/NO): YES